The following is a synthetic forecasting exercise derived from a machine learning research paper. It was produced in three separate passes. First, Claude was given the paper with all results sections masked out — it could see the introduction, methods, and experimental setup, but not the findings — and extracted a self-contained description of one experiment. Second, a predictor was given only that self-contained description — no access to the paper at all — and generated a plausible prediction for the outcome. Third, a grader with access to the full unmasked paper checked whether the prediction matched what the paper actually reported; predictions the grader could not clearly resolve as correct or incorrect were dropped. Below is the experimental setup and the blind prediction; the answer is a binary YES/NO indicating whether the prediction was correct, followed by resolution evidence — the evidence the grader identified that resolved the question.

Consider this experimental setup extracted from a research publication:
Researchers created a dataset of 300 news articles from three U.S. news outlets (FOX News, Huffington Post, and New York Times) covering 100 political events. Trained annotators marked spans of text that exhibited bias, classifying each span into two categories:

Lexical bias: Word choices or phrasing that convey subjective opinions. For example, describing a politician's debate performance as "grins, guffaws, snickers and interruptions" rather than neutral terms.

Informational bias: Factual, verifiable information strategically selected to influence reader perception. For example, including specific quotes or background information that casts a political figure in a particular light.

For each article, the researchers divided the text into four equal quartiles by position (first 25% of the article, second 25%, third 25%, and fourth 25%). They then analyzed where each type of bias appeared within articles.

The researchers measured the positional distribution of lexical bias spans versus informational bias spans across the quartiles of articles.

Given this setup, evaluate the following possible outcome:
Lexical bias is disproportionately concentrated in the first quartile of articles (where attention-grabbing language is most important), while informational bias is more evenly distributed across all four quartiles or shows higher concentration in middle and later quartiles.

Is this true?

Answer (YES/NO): YES